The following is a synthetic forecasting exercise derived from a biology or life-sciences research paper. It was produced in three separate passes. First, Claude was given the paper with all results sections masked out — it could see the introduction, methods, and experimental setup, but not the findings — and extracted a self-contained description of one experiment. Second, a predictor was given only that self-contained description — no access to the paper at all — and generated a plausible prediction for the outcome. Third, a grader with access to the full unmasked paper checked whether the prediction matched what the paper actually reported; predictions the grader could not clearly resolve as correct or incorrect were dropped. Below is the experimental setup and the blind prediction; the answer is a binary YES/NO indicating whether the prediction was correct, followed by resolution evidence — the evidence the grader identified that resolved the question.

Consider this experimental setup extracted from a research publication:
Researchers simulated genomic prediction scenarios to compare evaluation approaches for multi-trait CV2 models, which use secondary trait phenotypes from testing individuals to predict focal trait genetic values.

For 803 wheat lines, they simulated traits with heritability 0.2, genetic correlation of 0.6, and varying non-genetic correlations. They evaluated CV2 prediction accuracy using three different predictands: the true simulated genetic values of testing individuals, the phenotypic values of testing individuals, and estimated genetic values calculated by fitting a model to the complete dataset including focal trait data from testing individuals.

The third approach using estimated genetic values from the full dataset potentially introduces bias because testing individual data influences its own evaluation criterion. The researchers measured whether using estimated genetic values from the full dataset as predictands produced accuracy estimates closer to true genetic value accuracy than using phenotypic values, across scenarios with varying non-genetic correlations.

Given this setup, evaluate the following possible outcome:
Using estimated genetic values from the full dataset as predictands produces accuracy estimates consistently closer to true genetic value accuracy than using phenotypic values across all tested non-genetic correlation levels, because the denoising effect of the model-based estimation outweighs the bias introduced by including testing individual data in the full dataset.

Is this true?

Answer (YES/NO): NO